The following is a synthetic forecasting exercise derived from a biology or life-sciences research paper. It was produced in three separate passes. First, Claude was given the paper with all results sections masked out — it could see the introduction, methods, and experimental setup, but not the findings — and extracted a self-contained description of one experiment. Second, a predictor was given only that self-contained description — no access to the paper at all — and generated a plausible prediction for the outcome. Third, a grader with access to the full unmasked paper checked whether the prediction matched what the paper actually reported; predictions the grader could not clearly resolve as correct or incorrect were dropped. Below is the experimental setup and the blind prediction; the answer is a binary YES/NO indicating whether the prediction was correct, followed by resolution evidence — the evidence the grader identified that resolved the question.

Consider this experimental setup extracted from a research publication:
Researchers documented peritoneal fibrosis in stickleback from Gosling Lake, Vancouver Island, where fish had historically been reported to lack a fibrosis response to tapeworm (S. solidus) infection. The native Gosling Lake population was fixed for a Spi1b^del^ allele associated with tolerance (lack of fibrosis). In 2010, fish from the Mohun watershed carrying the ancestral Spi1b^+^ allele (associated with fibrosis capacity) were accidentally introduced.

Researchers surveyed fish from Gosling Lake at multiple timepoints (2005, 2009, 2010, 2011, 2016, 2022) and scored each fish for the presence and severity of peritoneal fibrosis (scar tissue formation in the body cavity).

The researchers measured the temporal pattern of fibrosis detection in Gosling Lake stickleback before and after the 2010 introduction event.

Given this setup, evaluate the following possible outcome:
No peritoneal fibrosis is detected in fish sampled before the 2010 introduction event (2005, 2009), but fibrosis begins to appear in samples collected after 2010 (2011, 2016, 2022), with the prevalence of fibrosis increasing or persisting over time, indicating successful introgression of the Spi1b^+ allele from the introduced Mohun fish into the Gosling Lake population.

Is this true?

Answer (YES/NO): NO